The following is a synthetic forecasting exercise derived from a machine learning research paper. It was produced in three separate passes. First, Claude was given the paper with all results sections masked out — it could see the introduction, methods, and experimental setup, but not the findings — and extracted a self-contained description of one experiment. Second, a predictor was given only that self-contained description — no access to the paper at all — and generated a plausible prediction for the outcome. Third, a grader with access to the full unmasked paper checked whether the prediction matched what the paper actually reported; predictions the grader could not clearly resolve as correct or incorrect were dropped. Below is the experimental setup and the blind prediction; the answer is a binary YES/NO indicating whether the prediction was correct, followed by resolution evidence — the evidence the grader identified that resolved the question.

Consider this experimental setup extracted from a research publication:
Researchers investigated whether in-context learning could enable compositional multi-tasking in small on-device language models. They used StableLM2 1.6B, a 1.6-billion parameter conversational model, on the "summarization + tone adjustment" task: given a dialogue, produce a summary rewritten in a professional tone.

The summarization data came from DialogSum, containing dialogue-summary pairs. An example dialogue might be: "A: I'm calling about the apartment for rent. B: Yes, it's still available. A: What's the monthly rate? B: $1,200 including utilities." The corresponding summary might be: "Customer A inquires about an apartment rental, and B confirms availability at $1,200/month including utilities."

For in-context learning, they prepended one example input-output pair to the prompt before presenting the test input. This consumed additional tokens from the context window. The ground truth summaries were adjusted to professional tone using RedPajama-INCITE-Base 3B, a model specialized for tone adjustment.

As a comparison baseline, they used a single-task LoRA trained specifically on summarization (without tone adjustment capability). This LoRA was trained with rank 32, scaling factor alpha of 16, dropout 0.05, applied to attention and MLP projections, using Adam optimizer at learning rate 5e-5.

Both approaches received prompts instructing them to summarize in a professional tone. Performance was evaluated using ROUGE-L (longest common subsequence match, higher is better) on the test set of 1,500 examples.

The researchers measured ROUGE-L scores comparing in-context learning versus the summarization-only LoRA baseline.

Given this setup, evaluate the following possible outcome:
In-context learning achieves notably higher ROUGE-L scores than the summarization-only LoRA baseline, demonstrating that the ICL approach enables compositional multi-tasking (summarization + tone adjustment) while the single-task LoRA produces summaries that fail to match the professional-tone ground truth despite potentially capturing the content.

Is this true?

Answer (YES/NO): NO